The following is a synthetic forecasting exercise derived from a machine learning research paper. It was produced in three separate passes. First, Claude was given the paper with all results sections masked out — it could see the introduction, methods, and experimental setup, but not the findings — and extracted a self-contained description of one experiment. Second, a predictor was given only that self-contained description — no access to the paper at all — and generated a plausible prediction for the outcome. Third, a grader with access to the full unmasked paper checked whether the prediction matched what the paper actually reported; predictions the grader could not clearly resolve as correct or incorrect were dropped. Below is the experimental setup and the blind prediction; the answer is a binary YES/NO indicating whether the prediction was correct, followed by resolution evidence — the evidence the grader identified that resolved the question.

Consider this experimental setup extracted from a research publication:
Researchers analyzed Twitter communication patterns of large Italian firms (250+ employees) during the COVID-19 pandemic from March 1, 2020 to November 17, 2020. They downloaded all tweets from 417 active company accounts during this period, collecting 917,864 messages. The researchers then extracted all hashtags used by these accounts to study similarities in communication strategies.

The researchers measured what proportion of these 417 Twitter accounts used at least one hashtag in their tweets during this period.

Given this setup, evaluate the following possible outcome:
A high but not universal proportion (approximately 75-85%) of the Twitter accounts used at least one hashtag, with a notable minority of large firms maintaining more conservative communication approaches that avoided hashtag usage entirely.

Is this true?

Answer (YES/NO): NO